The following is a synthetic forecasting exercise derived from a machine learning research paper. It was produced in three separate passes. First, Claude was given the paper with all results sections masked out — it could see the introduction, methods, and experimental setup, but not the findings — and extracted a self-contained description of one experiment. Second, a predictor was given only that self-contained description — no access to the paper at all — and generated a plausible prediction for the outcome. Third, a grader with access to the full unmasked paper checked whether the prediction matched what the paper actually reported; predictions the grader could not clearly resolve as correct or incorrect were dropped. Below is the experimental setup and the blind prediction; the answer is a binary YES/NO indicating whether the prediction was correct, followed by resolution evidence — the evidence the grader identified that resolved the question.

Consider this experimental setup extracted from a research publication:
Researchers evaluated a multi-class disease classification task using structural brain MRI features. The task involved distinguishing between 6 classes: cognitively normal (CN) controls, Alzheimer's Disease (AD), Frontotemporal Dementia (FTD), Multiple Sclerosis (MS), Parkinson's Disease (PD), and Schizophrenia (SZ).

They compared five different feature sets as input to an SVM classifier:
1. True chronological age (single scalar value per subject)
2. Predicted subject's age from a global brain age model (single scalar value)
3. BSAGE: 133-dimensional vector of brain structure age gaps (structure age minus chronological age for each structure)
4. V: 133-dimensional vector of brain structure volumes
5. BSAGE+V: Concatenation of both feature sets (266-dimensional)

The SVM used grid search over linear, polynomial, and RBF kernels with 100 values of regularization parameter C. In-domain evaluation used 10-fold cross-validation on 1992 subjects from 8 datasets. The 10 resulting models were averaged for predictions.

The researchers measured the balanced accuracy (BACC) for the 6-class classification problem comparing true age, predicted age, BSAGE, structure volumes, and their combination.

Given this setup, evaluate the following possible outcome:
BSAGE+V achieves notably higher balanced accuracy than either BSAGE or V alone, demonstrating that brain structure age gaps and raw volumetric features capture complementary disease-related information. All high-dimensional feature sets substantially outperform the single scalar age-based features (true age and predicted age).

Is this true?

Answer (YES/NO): YES